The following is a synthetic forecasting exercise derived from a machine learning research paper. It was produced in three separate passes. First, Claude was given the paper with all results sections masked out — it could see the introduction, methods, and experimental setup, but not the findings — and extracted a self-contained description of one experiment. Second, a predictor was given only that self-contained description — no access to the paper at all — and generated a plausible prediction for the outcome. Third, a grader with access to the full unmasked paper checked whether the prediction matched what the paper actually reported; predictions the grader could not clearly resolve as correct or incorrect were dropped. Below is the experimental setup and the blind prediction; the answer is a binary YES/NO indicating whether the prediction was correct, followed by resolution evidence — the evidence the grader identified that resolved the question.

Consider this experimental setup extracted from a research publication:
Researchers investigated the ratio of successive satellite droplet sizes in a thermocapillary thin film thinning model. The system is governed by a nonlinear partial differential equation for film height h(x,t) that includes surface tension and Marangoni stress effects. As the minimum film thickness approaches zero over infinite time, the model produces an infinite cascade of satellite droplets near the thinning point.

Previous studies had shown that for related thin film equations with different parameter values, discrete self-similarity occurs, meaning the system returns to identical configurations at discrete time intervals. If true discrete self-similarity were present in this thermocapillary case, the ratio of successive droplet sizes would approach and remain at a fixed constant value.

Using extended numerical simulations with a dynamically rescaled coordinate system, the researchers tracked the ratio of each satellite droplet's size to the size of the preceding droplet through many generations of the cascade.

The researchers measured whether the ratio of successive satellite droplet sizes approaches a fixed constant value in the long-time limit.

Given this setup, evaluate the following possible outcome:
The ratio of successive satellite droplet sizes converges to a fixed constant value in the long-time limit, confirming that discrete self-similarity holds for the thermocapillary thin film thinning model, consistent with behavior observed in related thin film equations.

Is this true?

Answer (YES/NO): NO